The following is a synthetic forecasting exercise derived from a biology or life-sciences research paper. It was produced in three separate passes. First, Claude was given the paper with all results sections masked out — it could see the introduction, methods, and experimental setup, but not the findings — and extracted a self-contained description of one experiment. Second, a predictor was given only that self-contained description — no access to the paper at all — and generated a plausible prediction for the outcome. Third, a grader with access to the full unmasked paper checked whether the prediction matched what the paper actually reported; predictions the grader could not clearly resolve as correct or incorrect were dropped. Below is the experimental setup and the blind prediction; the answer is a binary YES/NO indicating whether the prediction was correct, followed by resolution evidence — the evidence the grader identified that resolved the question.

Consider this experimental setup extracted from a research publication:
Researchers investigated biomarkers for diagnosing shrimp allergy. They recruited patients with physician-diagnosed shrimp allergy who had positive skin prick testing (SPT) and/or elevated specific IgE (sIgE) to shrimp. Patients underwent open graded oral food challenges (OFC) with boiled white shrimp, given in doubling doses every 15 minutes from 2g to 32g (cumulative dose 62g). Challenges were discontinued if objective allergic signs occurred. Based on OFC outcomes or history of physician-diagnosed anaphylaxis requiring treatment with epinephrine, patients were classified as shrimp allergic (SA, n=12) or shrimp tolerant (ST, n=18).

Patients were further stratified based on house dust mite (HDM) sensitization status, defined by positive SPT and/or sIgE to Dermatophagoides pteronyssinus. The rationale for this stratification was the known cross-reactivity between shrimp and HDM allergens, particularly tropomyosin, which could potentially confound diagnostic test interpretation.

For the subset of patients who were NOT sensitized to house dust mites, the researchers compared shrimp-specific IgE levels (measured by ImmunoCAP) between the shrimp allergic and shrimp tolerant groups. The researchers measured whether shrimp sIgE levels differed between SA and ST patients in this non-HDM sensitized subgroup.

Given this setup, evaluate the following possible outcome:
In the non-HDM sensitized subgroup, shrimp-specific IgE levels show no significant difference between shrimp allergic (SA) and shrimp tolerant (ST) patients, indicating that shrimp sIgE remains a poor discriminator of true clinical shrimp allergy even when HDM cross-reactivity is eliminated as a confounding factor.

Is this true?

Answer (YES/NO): NO